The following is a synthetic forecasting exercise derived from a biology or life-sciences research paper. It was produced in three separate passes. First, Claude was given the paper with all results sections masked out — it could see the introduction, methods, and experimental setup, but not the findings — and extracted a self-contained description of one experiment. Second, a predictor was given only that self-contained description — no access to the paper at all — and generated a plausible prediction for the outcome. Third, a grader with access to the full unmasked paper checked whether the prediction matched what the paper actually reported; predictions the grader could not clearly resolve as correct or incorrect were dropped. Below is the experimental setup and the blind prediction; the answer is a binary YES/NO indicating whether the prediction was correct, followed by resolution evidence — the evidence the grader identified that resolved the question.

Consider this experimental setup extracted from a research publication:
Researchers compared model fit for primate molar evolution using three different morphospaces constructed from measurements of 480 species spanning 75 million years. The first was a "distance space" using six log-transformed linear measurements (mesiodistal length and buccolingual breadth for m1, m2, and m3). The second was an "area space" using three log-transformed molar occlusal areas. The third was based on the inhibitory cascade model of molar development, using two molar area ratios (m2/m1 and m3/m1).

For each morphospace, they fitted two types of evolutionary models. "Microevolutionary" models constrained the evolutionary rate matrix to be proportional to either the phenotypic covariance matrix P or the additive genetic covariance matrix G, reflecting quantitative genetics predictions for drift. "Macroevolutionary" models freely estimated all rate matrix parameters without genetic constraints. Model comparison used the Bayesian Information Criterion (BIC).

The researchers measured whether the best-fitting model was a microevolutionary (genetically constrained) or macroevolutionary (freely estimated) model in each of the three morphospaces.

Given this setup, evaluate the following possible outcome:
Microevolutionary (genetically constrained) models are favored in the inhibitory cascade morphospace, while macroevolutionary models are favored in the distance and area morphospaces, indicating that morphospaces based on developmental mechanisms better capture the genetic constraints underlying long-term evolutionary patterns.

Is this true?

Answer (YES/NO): YES